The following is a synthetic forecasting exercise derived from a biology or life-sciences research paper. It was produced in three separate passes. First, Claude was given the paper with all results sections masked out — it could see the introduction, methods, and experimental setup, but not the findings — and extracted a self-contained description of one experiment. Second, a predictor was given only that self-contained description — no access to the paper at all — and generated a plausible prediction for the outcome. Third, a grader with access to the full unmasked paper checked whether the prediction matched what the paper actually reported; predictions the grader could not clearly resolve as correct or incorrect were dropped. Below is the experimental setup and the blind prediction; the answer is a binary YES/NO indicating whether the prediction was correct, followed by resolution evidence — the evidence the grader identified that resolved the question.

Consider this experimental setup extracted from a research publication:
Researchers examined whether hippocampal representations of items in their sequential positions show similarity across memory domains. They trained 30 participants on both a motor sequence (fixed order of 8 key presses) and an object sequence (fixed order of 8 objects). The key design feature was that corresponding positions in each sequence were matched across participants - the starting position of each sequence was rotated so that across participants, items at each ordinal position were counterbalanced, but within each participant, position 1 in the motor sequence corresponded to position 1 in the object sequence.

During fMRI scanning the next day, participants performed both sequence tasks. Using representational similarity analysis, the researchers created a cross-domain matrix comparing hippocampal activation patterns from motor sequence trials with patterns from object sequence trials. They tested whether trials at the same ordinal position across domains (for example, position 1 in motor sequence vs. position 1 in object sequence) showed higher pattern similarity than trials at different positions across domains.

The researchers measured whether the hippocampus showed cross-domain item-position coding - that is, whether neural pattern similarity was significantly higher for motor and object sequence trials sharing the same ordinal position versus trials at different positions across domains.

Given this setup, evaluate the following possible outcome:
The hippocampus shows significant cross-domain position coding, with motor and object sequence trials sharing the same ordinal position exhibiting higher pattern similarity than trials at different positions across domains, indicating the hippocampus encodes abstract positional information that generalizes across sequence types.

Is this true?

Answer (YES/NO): YES